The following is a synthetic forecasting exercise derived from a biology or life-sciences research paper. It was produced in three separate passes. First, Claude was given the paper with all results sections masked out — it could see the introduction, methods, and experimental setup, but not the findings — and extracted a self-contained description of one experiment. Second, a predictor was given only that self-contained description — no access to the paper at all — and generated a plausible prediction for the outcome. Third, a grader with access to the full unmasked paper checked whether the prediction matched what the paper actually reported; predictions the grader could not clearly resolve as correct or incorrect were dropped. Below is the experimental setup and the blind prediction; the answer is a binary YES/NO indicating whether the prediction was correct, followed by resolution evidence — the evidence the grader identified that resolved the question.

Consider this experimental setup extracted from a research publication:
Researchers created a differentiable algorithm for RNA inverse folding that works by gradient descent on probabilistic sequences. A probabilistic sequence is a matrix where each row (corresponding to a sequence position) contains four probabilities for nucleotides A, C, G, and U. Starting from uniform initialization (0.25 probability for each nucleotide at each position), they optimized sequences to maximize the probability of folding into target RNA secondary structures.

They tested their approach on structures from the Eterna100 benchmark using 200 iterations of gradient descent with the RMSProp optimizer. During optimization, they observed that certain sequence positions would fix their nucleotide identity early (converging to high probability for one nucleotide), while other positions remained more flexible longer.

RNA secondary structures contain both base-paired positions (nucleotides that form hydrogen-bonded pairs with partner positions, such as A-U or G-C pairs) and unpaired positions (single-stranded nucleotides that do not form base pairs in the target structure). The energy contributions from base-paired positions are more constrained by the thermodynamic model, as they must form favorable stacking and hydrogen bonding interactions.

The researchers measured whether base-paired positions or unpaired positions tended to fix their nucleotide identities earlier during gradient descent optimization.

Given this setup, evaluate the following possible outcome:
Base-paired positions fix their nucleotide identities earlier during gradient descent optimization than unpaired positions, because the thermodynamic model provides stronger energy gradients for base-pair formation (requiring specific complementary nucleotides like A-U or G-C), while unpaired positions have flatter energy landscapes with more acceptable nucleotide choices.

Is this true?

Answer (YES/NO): YES